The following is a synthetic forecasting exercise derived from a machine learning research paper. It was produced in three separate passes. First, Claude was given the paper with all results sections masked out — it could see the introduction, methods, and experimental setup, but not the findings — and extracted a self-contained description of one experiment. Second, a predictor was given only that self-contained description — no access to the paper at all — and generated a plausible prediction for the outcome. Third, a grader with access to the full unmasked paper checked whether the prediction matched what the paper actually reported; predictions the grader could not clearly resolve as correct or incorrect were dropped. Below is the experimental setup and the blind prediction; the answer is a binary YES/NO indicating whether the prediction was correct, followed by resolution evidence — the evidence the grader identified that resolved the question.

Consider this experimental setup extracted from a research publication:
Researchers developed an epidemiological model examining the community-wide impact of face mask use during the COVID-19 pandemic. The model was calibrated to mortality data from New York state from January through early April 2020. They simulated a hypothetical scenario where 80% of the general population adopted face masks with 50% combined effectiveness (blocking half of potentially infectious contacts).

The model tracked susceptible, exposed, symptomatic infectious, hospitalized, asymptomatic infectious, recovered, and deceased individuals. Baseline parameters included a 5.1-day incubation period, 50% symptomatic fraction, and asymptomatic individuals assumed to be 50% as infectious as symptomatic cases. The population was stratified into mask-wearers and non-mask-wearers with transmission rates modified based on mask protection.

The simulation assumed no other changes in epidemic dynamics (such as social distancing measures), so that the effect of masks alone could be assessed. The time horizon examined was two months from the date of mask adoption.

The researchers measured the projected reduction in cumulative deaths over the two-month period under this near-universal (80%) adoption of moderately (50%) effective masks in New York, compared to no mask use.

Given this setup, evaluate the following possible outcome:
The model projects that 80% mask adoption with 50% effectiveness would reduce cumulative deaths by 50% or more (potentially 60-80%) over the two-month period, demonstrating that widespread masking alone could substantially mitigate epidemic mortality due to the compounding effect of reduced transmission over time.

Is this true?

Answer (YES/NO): NO